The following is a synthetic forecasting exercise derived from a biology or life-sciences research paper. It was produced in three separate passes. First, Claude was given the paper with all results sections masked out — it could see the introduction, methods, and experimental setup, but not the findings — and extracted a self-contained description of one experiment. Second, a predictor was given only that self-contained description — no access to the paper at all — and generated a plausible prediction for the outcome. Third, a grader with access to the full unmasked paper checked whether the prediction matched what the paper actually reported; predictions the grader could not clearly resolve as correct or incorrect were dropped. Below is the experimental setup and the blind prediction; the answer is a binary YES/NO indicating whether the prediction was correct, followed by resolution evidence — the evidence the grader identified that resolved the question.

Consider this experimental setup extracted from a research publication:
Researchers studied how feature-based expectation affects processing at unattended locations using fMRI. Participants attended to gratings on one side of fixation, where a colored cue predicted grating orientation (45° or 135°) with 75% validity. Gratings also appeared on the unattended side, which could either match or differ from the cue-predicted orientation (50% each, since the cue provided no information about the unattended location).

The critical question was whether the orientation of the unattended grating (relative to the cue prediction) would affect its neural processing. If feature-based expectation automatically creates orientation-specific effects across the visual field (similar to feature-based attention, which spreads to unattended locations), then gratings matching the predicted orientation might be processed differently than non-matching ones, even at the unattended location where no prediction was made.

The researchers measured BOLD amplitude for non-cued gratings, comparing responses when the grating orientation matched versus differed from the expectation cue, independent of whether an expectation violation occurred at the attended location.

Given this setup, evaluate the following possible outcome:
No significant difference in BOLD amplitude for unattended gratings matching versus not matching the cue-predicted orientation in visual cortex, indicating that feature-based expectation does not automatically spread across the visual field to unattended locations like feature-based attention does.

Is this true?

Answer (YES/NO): YES